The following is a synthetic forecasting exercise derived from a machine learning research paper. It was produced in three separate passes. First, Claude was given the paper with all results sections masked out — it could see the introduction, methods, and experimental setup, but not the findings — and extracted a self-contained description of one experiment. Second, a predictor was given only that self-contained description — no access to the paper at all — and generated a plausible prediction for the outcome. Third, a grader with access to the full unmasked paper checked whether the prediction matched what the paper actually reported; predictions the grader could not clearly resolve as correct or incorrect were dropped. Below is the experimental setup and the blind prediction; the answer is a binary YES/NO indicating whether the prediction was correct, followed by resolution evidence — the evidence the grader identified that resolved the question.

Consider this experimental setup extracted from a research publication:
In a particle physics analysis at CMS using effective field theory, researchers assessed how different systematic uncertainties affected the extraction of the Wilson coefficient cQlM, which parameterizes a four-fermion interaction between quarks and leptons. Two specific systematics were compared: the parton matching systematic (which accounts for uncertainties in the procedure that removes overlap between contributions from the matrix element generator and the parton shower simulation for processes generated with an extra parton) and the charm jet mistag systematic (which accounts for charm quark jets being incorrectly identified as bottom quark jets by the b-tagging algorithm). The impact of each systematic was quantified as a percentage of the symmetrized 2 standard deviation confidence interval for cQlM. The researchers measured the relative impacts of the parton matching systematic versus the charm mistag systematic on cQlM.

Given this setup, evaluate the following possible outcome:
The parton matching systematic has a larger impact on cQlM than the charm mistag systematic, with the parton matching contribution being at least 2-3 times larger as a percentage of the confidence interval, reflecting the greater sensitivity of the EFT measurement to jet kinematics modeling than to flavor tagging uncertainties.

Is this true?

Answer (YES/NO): NO